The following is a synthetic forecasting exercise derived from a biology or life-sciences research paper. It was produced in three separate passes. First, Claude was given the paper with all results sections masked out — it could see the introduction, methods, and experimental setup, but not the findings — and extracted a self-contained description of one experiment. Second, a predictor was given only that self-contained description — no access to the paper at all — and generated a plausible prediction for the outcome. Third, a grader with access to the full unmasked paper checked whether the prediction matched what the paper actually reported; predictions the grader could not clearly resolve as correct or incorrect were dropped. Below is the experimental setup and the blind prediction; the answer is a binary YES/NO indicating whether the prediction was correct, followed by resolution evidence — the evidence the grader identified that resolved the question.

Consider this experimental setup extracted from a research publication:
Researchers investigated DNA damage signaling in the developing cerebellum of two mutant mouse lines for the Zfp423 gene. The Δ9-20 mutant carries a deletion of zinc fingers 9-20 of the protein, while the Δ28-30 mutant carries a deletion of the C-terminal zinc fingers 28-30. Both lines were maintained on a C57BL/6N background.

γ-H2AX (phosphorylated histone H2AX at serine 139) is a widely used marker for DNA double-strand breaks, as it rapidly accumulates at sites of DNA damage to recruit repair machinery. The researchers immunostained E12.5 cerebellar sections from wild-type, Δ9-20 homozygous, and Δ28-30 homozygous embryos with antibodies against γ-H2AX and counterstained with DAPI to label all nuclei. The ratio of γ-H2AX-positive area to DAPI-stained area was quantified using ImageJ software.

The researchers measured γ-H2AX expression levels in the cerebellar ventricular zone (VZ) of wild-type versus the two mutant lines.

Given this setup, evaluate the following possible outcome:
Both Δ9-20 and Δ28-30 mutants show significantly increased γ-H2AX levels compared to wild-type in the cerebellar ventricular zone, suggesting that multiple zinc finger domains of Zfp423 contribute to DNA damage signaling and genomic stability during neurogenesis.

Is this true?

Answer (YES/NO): YES